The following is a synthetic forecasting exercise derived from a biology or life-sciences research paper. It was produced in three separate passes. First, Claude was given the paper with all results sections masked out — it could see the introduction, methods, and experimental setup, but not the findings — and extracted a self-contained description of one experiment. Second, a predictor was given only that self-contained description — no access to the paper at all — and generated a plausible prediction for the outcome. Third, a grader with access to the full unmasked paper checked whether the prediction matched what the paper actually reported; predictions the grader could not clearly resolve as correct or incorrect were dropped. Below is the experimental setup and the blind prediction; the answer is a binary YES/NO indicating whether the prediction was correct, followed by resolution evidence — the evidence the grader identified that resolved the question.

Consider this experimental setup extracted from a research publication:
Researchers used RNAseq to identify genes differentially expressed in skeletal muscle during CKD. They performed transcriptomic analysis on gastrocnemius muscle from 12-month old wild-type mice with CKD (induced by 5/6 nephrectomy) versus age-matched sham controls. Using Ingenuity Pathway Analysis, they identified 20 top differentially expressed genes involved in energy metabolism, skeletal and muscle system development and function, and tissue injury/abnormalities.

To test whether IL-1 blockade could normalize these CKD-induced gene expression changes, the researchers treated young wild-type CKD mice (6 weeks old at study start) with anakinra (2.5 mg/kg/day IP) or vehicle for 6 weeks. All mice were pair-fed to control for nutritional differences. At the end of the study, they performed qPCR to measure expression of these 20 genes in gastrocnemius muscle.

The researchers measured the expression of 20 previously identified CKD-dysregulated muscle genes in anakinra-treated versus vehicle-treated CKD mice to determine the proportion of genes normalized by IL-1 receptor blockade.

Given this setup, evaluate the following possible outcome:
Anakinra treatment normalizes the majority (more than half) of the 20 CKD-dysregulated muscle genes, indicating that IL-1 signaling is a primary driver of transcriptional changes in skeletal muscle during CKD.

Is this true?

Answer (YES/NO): YES